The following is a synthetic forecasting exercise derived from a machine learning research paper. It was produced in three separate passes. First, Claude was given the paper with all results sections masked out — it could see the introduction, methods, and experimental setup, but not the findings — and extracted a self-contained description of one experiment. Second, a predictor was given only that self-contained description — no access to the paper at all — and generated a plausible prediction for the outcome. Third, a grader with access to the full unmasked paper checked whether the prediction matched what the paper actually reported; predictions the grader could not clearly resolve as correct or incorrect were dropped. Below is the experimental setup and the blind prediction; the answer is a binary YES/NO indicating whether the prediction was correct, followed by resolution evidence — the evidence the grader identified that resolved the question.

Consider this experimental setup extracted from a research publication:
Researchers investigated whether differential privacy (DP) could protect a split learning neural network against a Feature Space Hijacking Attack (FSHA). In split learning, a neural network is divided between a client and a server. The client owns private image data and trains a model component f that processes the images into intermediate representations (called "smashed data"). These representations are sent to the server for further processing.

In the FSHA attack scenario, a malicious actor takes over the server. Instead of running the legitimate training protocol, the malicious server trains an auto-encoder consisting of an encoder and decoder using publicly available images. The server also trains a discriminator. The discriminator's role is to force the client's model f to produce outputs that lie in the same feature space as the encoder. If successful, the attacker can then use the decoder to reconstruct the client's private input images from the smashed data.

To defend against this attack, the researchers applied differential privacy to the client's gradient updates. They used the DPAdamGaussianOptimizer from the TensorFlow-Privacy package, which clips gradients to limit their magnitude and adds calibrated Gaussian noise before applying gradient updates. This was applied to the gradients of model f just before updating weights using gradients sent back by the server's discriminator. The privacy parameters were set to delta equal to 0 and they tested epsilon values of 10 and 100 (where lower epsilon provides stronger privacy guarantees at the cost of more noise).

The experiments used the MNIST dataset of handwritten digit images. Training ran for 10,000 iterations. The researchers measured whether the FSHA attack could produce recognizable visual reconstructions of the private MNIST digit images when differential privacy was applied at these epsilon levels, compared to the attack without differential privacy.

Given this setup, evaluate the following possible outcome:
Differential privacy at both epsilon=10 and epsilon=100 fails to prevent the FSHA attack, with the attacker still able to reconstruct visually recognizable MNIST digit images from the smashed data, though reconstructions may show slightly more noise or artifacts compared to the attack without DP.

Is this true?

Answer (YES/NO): NO